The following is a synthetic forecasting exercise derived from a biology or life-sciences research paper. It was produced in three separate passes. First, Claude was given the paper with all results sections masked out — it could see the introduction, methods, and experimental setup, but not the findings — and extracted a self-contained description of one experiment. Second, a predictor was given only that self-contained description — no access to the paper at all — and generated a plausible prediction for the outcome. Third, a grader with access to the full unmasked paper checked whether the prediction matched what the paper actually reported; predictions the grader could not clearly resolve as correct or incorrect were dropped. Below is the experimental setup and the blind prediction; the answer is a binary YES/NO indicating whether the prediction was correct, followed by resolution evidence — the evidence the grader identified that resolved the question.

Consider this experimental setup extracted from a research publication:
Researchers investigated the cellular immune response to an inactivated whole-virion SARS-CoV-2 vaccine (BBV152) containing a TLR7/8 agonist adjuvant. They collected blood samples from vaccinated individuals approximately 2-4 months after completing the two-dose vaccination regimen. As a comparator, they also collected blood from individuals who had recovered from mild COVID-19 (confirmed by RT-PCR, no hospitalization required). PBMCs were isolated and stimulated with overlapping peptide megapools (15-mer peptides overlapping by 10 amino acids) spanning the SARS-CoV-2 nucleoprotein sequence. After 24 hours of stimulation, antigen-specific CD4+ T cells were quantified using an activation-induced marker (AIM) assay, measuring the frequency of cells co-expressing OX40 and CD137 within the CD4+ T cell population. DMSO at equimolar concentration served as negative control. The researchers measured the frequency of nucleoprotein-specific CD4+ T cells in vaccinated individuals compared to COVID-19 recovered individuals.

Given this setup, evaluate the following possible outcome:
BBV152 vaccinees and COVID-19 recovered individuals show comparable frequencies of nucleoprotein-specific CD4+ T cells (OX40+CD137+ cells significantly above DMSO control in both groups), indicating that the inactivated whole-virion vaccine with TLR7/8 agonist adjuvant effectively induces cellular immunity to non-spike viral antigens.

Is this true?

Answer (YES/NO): YES